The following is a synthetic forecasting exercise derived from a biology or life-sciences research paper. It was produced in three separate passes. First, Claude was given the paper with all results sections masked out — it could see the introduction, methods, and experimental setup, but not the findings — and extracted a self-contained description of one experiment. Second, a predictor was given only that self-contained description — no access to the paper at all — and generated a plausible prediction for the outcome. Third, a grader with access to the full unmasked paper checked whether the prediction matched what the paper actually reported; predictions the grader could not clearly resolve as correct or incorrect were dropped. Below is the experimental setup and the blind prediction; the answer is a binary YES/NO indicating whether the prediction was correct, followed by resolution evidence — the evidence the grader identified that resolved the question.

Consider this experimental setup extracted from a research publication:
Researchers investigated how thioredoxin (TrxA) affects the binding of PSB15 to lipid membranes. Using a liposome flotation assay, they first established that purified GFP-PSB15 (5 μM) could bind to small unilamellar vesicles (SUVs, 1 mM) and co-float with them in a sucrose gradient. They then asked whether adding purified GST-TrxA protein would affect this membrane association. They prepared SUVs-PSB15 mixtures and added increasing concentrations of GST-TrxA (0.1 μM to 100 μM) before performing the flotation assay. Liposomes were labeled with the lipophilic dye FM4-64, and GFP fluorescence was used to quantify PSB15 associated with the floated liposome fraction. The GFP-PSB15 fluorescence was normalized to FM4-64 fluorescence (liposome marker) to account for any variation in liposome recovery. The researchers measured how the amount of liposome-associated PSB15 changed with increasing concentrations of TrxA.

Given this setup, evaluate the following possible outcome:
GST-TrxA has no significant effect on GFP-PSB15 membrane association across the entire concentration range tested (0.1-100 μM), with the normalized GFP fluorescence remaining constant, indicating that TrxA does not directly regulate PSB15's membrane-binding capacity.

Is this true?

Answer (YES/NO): NO